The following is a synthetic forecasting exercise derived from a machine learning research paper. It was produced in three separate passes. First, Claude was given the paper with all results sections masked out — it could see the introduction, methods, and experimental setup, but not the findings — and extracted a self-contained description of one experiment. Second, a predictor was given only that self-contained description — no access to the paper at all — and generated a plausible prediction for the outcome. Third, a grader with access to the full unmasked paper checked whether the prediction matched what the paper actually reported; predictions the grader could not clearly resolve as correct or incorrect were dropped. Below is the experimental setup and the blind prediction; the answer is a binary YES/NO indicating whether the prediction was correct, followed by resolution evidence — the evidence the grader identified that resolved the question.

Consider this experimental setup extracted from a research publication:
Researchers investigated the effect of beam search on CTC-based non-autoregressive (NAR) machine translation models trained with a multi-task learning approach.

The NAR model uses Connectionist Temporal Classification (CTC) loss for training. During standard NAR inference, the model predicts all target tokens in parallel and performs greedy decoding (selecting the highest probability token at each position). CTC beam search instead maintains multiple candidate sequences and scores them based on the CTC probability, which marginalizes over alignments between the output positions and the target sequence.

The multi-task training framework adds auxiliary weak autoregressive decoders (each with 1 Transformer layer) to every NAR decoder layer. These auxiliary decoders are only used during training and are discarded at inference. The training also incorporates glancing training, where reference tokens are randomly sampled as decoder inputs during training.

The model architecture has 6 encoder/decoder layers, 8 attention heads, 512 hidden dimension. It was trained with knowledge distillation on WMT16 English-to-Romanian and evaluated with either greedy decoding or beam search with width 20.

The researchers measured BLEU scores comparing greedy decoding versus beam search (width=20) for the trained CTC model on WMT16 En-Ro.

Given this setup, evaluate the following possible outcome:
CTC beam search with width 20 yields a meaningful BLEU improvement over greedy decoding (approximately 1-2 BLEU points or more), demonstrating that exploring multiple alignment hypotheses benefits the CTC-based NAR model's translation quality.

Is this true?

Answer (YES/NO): NO